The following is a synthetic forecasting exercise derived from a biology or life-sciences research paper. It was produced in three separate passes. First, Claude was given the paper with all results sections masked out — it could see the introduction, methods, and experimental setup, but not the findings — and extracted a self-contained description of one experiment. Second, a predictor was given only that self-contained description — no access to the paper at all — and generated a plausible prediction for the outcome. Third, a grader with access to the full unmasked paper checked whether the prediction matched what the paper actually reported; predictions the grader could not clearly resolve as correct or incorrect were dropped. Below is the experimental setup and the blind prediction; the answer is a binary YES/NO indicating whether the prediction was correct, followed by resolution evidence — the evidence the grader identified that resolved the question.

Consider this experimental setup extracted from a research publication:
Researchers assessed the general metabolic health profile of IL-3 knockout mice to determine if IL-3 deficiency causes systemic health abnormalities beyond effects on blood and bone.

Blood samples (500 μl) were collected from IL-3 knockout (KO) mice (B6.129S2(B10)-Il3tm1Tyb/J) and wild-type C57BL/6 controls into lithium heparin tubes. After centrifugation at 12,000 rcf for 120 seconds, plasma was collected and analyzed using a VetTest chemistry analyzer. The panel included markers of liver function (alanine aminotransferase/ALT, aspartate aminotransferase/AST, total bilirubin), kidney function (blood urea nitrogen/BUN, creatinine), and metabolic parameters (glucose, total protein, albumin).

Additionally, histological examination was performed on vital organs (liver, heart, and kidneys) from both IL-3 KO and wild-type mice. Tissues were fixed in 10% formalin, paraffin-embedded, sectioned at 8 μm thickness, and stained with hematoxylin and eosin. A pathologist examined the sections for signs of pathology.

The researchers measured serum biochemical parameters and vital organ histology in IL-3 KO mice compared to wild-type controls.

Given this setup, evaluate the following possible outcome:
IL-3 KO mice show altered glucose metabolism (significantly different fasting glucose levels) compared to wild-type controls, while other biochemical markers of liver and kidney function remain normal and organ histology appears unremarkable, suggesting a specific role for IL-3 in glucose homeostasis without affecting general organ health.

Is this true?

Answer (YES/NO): NO